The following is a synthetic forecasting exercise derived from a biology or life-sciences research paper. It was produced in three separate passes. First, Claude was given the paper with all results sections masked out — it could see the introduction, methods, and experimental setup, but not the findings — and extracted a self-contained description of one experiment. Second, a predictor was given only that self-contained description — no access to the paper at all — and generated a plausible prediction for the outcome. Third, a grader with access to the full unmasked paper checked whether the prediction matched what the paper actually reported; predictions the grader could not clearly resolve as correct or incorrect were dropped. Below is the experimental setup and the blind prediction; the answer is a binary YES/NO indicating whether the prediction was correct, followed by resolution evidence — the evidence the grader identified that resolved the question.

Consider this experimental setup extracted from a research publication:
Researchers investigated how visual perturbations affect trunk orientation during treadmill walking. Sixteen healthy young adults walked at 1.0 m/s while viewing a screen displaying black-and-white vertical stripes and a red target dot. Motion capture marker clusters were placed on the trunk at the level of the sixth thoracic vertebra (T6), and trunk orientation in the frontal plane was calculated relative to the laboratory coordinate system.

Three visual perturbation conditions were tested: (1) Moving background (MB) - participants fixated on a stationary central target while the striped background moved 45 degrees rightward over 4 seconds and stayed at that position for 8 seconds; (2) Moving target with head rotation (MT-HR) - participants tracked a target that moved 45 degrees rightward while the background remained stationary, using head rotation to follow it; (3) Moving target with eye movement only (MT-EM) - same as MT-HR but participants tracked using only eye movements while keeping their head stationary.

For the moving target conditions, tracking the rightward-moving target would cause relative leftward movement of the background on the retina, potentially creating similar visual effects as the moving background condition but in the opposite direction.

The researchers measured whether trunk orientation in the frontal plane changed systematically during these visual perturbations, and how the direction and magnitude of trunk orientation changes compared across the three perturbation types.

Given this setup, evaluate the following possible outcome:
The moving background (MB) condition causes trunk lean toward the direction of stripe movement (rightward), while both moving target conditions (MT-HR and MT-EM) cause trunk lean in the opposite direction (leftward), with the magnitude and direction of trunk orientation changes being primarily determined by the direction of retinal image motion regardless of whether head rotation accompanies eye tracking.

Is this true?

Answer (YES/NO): NO